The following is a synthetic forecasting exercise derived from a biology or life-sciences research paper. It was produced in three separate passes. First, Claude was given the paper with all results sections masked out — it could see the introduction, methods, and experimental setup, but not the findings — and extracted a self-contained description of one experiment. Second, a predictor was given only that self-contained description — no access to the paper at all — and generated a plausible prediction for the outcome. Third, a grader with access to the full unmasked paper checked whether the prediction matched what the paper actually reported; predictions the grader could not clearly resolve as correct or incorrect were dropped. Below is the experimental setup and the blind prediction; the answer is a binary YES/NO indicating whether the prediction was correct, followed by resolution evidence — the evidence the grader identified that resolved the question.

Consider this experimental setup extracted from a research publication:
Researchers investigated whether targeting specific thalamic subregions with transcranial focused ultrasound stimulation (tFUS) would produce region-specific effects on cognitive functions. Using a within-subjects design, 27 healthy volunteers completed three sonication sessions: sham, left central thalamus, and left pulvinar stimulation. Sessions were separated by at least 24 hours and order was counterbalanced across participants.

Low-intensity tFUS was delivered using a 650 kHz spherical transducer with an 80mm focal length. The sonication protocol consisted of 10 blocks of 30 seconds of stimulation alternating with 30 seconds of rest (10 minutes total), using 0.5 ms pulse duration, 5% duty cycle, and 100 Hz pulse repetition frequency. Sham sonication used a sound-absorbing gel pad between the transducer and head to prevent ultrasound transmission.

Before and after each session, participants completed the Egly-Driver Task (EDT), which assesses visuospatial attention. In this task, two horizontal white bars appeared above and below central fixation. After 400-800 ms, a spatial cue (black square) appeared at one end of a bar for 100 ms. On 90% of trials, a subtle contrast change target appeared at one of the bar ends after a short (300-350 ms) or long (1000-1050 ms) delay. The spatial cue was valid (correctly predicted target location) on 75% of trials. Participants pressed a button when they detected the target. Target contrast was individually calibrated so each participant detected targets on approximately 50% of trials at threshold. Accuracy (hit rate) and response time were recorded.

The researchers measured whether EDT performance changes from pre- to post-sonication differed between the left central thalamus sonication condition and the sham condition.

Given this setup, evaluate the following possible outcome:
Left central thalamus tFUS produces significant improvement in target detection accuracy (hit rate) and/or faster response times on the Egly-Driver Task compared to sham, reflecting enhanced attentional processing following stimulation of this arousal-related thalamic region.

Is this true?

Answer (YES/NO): NO